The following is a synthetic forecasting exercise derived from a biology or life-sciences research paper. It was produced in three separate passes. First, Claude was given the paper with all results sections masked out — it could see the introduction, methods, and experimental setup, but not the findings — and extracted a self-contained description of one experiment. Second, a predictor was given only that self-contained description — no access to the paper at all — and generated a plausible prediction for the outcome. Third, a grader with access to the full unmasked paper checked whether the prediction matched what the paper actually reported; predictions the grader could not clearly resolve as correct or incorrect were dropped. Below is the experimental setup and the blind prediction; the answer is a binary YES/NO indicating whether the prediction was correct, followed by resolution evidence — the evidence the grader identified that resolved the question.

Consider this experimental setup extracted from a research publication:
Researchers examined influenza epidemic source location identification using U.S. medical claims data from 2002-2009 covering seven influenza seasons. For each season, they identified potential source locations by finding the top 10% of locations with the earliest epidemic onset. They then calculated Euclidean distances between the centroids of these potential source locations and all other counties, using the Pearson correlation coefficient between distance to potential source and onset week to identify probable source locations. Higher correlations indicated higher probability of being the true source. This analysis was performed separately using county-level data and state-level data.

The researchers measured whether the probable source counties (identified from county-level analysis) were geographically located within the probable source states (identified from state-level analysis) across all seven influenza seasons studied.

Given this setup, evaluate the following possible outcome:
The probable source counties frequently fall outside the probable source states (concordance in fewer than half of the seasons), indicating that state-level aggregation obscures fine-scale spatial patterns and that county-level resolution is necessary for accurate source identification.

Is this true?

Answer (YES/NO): YES